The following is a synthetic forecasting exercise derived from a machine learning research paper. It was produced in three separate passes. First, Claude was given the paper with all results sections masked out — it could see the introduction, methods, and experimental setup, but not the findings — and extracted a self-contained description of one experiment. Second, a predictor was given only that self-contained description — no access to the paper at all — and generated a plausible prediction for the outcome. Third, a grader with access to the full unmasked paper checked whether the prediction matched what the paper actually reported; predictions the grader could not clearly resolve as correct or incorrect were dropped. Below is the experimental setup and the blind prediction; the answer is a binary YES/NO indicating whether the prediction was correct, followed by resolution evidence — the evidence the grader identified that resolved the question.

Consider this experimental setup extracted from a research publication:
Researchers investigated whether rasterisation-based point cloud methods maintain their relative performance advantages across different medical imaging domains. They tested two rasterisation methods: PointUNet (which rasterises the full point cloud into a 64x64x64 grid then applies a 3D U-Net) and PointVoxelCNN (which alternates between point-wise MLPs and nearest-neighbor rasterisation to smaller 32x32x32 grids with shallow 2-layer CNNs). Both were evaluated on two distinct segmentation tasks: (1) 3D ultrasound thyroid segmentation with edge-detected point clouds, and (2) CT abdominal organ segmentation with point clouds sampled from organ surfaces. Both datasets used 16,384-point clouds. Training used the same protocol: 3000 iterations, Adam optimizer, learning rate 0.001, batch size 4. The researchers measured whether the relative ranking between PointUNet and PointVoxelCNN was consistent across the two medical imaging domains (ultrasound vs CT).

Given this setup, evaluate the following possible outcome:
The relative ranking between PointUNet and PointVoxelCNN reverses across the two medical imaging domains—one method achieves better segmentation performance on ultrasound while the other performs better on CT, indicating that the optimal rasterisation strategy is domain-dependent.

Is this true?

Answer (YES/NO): YES